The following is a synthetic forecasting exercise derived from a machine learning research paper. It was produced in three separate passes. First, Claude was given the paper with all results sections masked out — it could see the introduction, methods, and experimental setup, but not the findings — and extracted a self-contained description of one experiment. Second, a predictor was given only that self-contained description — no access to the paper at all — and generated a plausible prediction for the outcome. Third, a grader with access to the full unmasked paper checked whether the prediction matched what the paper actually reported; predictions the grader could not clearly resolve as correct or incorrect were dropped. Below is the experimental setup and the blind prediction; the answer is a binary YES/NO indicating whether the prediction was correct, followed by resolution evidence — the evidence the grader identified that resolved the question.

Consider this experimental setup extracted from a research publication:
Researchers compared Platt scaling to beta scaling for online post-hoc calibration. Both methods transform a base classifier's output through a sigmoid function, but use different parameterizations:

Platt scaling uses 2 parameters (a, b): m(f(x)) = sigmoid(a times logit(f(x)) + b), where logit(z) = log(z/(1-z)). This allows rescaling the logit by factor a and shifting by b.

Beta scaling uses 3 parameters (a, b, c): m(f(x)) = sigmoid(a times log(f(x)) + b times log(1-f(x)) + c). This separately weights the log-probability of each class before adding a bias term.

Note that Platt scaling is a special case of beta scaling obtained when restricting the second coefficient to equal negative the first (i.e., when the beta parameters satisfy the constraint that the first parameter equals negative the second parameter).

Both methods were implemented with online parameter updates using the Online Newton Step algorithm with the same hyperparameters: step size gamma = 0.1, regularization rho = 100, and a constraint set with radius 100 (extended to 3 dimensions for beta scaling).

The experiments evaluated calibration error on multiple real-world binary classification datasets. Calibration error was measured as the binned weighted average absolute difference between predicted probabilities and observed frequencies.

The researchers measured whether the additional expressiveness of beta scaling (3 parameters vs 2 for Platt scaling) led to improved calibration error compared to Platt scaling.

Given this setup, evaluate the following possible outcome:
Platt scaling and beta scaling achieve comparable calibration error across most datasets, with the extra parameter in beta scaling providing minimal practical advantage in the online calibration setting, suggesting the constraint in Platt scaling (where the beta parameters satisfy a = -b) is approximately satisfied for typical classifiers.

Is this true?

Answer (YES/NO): YES